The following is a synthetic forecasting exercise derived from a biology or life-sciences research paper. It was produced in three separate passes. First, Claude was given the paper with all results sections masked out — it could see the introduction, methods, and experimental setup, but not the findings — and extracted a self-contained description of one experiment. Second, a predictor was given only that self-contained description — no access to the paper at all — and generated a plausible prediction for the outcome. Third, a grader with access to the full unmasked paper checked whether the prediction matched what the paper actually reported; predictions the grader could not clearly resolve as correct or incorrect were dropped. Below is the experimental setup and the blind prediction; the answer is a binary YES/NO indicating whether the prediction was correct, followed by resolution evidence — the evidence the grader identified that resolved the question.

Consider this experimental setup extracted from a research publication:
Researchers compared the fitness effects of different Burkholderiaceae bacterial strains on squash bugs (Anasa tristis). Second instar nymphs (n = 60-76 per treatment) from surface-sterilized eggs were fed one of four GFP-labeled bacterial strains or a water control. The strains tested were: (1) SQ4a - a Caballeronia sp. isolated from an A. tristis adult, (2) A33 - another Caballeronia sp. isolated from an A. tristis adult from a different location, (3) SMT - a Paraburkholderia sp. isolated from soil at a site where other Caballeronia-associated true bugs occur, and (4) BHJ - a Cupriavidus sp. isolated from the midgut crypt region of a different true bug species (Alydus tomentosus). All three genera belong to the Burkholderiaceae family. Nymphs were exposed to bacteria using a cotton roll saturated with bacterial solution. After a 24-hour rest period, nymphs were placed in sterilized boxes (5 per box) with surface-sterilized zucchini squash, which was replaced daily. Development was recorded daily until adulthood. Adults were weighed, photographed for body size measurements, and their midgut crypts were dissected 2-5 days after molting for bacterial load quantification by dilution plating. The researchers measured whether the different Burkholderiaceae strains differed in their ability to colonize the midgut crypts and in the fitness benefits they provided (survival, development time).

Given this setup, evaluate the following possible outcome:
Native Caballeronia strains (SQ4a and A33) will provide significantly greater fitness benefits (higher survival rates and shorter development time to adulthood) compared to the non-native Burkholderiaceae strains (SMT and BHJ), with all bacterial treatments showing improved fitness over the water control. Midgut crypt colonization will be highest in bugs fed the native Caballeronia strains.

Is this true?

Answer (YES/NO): NO